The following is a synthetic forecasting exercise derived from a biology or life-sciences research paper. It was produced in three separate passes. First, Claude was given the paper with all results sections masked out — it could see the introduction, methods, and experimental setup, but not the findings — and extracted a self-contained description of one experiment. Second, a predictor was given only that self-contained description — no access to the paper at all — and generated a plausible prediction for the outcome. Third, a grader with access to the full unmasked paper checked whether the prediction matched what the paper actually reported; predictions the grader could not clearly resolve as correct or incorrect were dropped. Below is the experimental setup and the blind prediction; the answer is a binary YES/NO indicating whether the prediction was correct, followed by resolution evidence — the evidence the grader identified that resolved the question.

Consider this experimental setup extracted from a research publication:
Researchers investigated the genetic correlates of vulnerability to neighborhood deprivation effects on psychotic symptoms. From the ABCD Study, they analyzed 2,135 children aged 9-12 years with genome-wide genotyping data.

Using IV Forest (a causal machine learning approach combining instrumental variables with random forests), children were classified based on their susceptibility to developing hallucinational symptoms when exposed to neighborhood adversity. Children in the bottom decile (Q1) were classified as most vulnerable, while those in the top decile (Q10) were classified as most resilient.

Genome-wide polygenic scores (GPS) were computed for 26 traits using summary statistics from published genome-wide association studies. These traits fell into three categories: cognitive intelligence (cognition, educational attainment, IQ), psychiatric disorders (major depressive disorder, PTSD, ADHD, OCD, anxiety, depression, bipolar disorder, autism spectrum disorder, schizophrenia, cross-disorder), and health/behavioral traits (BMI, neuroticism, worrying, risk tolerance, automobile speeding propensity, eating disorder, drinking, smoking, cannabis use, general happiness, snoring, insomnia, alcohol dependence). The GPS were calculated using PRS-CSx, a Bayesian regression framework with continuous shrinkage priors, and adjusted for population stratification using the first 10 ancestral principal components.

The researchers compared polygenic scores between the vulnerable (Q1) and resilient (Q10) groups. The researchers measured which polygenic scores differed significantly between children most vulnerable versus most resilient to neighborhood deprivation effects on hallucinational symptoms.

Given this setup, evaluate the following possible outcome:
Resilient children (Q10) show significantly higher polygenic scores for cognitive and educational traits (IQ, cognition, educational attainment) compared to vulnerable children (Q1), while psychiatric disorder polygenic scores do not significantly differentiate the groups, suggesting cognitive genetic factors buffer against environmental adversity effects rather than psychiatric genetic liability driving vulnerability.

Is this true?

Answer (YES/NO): NO